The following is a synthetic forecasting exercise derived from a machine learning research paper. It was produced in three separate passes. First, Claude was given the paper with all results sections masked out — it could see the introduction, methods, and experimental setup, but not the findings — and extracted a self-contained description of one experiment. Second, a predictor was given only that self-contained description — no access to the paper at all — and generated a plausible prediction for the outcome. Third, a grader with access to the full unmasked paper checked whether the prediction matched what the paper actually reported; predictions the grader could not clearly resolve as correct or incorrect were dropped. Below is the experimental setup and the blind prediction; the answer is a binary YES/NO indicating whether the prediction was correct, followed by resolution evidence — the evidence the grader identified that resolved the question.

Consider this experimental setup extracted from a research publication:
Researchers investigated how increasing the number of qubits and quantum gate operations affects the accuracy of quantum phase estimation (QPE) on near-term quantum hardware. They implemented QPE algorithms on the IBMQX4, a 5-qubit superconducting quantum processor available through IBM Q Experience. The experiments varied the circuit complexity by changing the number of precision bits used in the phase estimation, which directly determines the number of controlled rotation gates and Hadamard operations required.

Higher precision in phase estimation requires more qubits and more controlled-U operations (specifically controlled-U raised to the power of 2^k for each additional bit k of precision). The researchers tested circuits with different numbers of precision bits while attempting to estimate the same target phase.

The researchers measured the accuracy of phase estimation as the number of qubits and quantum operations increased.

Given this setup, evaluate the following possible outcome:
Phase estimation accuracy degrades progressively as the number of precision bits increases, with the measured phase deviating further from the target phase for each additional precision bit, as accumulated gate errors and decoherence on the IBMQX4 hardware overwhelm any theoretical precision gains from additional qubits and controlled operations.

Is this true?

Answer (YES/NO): YES